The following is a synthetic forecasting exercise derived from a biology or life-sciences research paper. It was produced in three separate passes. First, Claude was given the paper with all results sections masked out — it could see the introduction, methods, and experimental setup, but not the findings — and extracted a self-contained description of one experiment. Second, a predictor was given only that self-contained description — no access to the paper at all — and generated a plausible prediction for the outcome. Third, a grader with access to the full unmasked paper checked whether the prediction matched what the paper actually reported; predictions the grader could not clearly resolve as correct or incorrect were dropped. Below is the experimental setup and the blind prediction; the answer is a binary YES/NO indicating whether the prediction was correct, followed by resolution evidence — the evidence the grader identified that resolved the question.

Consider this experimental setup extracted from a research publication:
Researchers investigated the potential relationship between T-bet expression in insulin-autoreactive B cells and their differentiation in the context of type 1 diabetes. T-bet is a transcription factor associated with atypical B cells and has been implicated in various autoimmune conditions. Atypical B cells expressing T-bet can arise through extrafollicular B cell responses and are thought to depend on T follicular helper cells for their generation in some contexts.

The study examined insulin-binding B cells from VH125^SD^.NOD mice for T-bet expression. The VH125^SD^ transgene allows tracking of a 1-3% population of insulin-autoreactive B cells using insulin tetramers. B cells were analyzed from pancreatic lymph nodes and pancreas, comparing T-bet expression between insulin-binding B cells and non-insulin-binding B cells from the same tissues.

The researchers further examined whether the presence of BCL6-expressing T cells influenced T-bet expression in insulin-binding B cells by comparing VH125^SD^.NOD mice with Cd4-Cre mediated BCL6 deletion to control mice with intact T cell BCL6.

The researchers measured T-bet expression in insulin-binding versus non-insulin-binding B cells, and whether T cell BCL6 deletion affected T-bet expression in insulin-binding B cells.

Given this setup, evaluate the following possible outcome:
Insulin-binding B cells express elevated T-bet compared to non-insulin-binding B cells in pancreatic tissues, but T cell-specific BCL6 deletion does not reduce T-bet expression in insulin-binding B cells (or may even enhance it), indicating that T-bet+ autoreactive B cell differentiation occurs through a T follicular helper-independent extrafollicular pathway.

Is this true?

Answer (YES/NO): YES